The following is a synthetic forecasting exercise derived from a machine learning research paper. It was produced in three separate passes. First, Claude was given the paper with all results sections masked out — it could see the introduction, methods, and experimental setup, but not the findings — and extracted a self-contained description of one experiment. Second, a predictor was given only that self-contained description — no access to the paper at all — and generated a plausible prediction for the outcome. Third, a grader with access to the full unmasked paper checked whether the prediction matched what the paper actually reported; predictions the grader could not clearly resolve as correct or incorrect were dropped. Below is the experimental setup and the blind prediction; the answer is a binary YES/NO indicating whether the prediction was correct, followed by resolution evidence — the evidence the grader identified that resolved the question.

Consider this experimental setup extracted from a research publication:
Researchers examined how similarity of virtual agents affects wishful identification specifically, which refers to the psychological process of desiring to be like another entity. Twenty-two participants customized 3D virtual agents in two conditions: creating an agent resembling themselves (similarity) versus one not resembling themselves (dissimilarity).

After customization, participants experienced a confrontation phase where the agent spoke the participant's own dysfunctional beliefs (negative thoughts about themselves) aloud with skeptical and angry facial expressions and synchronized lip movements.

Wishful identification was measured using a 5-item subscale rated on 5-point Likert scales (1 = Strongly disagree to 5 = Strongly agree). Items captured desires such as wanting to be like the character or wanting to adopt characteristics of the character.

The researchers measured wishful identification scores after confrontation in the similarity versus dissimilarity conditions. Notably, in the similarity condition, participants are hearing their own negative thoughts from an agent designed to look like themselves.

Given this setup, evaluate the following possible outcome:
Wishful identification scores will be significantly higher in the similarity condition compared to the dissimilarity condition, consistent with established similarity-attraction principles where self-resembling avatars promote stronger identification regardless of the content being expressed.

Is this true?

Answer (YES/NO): NO